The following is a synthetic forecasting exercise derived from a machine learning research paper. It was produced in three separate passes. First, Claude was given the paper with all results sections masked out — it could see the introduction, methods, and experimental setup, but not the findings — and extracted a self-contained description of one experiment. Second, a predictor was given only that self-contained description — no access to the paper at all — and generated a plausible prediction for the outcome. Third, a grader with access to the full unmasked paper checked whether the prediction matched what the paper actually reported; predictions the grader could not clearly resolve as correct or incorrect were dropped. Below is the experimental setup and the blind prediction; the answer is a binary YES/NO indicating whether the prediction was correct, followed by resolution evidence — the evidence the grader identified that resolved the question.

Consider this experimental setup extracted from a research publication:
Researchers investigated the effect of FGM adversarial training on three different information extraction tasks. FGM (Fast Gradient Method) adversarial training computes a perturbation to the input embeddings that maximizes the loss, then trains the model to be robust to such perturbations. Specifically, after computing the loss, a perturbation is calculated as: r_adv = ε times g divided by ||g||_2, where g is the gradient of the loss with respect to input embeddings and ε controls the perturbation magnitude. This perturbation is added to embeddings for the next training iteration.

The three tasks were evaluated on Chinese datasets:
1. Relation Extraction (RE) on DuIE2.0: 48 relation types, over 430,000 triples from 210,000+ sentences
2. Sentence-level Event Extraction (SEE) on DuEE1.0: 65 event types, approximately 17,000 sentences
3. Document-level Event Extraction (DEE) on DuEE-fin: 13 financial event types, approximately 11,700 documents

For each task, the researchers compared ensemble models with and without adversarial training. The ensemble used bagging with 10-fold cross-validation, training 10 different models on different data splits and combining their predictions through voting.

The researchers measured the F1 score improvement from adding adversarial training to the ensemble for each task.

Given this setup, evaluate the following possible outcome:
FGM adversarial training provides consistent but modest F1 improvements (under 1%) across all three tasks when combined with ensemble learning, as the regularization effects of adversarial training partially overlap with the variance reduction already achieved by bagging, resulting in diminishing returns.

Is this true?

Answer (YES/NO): YES